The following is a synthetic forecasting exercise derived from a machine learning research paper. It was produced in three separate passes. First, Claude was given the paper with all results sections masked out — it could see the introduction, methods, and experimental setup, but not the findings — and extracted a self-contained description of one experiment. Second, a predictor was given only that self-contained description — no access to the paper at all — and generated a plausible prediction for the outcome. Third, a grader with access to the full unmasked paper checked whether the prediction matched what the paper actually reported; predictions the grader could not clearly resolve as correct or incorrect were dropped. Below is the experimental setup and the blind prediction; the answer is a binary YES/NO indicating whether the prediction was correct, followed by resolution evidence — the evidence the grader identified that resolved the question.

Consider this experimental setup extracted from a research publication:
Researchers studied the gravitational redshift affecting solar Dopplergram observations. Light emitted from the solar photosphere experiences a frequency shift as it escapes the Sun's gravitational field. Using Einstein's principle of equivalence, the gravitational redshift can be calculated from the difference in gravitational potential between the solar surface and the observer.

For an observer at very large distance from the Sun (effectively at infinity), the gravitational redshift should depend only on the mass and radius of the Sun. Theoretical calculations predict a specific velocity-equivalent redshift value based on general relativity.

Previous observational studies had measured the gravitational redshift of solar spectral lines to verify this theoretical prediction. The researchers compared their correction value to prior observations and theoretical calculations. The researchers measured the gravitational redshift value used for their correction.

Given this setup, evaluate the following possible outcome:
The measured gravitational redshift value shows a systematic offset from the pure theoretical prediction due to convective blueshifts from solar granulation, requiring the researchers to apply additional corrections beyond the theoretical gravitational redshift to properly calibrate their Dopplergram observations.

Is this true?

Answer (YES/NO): NO